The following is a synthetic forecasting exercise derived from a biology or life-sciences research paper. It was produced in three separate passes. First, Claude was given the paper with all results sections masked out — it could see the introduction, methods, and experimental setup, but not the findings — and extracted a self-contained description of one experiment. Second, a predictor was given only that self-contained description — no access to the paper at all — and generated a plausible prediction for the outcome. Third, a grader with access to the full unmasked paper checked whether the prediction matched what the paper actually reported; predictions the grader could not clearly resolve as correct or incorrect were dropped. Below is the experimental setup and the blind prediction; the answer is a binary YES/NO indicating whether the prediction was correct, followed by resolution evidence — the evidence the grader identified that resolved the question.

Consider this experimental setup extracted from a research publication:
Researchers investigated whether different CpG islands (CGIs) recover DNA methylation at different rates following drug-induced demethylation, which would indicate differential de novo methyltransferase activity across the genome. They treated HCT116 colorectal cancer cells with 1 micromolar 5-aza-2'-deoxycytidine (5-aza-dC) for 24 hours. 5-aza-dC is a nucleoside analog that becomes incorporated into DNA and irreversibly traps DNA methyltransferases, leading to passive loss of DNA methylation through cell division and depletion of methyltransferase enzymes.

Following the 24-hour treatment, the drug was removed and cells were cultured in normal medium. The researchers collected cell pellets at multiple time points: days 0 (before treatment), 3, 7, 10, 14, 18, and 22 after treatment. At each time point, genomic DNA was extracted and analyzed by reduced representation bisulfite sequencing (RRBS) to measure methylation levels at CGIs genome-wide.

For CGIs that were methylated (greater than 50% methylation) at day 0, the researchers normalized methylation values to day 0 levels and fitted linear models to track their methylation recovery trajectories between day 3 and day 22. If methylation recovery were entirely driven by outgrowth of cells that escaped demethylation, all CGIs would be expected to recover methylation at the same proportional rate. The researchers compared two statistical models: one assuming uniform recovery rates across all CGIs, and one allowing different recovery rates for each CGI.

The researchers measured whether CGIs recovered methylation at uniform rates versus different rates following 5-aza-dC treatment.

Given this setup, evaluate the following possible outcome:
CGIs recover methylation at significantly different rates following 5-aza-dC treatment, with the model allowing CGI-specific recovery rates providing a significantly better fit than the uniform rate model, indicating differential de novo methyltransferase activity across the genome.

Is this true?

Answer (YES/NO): YES